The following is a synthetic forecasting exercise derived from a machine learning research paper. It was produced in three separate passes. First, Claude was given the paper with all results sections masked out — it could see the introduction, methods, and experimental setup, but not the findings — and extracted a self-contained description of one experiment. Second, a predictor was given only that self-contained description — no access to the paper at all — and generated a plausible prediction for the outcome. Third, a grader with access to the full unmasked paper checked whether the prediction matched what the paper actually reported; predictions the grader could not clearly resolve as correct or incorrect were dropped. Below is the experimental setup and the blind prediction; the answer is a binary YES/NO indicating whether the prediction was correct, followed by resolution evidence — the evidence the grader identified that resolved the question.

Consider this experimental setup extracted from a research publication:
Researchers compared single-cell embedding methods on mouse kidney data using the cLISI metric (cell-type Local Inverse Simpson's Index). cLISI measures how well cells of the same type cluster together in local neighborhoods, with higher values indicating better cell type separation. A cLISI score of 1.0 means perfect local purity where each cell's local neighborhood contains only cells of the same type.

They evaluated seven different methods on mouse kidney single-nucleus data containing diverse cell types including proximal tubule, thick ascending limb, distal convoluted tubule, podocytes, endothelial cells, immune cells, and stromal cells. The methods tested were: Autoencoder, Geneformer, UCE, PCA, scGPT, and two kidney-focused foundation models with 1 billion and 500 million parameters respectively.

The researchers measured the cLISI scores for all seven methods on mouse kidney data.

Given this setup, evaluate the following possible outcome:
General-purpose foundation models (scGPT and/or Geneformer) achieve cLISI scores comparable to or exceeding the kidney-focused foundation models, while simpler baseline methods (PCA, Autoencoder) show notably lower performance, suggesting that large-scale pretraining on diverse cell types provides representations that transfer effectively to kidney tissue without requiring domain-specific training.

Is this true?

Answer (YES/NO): NO